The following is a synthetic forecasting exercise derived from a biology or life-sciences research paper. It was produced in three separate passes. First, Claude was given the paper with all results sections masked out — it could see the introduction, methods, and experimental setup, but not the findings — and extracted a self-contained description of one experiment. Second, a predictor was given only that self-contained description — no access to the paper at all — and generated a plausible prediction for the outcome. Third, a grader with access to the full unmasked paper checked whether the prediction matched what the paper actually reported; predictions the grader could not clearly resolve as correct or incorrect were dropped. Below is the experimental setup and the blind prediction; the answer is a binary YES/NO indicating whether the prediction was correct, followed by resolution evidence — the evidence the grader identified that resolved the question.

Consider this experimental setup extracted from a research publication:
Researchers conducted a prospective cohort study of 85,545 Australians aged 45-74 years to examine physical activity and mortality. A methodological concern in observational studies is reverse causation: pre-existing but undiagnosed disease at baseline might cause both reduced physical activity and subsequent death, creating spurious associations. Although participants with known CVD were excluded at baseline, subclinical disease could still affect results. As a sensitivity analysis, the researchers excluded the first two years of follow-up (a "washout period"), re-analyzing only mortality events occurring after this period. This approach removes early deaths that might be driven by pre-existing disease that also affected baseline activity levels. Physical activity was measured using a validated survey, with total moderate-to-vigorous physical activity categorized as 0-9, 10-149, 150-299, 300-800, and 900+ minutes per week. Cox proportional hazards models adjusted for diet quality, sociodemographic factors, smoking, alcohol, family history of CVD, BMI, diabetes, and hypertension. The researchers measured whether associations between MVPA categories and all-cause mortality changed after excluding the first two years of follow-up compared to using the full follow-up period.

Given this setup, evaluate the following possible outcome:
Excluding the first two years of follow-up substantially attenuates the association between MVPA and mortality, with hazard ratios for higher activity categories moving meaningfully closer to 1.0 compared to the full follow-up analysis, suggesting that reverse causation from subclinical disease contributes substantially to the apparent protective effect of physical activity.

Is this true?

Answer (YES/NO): NO